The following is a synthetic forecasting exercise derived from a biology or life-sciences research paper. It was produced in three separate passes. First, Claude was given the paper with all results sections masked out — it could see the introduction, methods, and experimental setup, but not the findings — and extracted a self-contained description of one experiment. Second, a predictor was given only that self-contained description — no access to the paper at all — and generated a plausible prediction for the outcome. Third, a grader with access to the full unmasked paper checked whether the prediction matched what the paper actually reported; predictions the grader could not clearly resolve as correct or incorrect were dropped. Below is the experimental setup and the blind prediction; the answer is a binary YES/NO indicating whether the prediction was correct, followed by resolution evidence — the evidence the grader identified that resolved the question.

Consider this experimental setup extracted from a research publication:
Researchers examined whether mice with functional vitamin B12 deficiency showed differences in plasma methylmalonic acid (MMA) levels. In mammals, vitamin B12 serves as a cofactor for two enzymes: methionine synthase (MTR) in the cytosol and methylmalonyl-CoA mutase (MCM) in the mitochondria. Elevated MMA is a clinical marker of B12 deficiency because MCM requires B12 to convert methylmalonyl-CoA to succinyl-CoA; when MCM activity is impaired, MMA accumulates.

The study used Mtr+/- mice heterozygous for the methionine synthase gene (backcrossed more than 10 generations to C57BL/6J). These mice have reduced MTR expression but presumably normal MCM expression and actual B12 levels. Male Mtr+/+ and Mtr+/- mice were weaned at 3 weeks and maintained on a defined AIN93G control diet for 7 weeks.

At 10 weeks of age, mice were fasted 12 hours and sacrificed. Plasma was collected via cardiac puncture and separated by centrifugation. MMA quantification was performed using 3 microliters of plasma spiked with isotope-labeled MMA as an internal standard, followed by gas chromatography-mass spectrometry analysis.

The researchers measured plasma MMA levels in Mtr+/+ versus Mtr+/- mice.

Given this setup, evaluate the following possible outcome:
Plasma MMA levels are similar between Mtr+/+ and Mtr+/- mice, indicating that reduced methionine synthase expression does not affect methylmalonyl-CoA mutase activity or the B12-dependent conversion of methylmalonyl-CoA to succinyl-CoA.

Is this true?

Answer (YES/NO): YES